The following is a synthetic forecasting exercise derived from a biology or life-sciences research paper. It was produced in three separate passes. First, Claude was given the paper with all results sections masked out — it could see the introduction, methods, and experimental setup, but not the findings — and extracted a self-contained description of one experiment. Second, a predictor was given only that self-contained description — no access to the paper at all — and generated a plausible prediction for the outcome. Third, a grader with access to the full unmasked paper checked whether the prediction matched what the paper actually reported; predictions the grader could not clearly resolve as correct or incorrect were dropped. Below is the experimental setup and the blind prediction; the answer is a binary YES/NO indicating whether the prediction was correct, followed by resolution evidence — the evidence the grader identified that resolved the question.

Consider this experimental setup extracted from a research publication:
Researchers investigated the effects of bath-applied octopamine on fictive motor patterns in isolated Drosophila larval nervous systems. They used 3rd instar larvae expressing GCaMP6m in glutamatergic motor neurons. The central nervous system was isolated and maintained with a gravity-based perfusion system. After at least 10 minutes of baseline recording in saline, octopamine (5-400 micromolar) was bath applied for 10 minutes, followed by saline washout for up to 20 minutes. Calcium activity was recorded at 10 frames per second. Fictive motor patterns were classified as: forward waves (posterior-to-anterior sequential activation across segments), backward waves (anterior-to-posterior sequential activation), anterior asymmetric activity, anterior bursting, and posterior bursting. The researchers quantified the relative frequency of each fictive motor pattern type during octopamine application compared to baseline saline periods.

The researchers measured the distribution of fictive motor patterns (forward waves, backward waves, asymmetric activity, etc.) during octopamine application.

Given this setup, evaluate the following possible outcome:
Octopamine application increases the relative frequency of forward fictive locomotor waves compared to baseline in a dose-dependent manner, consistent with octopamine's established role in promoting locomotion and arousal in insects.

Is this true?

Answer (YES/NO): YES